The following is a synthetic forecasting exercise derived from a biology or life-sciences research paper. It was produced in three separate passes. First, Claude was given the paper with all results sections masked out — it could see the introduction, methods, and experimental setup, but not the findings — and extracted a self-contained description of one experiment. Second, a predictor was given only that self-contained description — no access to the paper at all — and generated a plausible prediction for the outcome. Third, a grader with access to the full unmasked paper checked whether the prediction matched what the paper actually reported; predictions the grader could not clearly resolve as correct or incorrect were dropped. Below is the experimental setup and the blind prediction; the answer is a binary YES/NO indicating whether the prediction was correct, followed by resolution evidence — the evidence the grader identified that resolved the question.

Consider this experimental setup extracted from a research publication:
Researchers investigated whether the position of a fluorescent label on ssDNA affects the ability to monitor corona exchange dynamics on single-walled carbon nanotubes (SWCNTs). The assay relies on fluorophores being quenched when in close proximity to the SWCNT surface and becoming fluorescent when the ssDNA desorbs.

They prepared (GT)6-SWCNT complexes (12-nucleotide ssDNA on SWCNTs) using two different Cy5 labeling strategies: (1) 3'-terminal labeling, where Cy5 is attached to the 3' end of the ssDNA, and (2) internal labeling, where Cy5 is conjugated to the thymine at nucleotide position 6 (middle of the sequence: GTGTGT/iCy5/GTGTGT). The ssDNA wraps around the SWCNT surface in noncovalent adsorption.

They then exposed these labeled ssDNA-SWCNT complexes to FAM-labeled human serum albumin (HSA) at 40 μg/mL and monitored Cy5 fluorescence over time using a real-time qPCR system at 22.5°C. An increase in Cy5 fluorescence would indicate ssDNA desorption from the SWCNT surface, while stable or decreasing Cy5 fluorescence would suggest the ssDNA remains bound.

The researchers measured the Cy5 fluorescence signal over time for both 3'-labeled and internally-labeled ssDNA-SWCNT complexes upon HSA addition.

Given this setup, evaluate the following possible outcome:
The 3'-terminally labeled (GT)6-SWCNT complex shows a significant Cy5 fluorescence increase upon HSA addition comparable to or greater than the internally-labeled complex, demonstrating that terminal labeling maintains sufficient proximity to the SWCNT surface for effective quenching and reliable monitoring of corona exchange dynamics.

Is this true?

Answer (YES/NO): YES